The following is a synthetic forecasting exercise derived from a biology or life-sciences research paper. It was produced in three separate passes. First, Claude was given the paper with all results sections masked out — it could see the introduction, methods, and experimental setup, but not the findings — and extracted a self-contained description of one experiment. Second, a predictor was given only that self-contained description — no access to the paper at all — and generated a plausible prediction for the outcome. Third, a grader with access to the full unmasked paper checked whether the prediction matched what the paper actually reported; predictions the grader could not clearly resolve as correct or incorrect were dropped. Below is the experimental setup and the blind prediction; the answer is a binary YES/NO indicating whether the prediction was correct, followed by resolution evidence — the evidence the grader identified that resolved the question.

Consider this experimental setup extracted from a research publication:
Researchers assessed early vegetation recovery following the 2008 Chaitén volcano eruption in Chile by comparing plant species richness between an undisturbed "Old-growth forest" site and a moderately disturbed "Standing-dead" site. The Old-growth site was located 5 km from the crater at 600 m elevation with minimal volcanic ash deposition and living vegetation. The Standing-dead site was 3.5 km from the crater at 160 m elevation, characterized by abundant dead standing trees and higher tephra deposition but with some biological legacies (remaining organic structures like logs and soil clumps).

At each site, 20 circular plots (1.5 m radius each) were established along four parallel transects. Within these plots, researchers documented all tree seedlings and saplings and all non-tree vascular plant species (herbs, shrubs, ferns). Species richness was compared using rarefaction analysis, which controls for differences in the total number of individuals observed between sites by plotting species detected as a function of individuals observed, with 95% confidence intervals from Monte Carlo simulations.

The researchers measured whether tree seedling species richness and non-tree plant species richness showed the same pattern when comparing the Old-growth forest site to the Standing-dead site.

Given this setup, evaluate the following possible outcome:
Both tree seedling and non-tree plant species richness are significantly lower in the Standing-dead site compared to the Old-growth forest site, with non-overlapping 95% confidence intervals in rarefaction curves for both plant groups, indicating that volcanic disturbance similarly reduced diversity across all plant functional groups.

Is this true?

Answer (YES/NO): NO